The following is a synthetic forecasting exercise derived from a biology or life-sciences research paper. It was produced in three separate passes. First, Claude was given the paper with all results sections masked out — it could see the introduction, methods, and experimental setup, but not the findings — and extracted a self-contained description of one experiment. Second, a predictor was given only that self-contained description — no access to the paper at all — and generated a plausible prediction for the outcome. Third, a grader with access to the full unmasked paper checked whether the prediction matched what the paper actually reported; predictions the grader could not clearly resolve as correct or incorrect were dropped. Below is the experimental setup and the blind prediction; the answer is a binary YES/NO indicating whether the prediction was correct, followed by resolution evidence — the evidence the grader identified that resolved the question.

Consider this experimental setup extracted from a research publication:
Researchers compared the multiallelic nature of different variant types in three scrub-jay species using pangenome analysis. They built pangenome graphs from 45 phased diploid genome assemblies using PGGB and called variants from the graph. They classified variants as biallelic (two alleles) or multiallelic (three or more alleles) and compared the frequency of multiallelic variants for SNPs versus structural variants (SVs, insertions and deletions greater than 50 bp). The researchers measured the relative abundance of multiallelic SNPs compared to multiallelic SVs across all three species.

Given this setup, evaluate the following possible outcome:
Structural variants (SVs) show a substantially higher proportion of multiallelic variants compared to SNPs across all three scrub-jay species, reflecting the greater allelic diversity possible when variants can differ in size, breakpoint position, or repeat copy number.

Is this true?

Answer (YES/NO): YES